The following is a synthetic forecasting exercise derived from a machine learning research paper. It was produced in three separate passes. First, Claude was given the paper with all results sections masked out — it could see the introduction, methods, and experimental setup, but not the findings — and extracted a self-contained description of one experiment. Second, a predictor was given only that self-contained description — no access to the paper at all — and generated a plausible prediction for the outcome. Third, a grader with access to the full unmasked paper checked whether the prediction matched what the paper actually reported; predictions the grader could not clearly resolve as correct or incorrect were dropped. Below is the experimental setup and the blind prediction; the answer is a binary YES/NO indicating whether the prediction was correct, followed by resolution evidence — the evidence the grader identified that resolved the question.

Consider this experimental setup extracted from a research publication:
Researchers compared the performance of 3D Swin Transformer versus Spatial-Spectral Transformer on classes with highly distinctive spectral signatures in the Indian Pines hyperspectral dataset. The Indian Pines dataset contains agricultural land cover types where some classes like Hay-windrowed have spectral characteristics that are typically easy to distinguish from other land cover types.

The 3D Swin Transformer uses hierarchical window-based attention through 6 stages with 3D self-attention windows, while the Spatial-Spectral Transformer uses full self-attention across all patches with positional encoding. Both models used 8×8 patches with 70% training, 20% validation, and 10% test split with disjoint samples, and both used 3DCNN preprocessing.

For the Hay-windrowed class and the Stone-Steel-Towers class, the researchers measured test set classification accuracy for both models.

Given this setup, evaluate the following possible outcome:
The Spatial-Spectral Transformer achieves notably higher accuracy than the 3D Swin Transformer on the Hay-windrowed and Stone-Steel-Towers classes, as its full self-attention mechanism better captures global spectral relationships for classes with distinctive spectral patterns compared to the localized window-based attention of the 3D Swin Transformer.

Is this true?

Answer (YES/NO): NO